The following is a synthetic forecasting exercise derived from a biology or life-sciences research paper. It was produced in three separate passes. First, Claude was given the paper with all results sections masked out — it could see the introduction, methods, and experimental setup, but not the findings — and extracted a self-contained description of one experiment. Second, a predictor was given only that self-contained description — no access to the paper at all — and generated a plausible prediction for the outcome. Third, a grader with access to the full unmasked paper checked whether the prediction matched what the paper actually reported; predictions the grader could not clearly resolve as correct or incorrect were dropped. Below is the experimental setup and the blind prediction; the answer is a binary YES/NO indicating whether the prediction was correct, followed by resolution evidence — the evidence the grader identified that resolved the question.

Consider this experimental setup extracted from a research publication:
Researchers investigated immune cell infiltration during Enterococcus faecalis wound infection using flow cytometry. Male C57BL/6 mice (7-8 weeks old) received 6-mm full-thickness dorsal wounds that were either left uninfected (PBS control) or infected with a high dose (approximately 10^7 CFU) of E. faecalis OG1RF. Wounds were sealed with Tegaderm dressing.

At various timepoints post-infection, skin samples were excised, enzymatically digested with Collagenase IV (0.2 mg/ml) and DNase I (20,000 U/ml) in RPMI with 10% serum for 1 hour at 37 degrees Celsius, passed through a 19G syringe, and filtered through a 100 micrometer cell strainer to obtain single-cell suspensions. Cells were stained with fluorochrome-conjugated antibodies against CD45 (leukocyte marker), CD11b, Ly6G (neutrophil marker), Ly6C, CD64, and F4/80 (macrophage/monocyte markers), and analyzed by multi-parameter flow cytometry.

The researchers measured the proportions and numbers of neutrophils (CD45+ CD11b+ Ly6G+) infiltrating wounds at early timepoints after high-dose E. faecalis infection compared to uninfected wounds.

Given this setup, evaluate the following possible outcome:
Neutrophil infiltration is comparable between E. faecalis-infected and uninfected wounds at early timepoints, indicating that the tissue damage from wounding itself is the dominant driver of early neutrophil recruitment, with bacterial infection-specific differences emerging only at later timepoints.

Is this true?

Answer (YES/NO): NO